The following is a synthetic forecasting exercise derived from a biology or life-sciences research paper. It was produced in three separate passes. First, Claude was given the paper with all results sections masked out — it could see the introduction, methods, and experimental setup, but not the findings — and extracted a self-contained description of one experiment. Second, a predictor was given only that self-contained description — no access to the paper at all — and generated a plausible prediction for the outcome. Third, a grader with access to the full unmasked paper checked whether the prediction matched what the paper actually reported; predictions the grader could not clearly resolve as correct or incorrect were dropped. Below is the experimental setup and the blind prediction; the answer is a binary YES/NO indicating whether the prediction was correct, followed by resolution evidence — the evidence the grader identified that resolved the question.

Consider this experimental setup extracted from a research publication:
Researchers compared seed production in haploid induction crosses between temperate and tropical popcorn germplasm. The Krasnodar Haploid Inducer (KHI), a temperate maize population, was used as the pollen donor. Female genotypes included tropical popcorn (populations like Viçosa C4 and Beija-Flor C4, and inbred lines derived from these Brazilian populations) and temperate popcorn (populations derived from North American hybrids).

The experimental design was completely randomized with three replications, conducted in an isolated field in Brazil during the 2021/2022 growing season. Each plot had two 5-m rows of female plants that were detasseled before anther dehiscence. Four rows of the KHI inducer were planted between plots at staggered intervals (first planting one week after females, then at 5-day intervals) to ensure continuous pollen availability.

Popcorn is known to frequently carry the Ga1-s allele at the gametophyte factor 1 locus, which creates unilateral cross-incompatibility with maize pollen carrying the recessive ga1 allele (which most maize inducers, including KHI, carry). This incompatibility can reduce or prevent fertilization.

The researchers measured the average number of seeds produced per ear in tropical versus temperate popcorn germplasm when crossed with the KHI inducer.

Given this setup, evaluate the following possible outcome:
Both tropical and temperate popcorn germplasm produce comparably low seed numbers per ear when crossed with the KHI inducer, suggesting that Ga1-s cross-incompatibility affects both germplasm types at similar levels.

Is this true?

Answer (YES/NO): NO